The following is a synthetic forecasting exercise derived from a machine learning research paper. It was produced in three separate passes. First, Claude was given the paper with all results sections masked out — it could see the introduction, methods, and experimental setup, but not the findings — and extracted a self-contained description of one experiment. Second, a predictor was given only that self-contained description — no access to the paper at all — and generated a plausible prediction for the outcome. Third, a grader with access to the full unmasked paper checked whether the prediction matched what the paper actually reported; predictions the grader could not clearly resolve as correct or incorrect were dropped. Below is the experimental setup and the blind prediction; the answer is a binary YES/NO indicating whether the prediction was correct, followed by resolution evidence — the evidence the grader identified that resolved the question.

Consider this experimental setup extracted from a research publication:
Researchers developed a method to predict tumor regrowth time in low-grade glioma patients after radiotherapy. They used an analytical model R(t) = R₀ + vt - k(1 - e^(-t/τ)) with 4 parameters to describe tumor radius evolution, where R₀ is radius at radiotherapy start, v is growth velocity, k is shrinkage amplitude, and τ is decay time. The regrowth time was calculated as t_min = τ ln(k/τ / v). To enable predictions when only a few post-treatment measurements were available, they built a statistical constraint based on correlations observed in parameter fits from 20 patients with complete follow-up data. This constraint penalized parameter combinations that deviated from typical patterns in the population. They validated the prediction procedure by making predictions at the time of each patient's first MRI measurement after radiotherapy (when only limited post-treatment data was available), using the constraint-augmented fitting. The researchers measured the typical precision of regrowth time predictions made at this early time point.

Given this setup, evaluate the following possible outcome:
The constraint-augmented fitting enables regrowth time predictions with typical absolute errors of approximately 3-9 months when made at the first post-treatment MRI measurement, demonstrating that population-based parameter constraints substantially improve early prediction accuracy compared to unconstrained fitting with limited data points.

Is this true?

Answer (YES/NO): YES